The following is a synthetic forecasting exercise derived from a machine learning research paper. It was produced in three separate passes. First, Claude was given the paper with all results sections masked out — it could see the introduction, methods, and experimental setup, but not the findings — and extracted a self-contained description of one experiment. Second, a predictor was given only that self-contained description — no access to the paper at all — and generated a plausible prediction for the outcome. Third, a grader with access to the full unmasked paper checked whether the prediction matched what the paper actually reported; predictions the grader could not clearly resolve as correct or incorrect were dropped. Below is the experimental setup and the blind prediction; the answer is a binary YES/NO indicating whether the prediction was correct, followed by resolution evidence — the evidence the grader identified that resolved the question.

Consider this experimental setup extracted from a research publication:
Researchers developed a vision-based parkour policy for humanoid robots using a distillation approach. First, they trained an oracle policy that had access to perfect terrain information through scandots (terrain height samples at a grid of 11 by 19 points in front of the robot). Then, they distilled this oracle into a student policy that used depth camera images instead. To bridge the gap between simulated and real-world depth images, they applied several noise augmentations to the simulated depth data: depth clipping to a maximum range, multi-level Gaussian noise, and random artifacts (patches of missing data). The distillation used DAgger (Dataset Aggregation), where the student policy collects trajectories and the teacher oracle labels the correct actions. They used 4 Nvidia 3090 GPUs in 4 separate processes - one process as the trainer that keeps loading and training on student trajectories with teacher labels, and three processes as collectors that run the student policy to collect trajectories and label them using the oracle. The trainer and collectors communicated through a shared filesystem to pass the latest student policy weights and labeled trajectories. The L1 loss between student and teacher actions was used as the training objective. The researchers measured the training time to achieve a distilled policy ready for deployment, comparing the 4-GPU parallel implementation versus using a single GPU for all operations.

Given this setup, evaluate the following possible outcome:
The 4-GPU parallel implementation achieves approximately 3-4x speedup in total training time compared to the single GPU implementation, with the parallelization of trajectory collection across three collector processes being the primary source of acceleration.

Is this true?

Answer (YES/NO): NO